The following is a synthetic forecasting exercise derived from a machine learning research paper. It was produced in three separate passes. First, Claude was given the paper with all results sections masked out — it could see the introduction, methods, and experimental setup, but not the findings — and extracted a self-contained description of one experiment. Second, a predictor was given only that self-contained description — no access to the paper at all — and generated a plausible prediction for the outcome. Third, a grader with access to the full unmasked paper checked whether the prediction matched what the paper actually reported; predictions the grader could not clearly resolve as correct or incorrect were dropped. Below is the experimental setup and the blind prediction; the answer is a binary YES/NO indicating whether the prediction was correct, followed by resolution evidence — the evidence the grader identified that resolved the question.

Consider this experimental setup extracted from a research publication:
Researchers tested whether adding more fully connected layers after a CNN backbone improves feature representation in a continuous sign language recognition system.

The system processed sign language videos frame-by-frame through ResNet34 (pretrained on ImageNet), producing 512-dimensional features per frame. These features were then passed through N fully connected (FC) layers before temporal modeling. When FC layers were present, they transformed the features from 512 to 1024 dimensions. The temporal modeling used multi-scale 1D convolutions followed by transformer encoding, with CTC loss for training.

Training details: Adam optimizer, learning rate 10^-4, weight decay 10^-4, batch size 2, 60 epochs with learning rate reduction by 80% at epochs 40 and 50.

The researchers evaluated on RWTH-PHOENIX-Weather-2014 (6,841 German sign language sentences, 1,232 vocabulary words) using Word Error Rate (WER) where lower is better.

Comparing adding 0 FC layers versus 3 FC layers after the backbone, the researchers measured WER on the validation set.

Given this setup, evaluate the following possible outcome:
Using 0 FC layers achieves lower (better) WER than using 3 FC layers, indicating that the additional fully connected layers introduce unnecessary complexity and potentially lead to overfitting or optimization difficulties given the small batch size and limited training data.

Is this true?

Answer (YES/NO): YES